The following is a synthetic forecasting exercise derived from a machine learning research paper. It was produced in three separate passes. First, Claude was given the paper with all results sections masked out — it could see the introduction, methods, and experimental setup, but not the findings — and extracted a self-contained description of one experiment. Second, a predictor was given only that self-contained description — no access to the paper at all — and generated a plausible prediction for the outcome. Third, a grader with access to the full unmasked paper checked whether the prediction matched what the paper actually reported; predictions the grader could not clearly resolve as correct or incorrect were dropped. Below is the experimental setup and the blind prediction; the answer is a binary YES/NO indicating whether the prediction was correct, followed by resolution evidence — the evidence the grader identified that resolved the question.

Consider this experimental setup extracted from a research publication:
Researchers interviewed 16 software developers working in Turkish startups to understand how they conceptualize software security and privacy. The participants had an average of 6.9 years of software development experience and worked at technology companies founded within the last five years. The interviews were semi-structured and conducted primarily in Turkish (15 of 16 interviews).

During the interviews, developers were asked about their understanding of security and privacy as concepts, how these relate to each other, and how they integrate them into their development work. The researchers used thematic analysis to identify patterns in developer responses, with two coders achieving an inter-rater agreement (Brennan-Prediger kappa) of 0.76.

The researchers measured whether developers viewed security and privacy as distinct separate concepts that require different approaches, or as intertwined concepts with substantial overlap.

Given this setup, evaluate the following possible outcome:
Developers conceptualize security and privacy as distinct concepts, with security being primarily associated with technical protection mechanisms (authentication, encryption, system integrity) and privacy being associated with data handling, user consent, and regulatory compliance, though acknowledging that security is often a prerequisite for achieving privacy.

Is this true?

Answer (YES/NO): NO